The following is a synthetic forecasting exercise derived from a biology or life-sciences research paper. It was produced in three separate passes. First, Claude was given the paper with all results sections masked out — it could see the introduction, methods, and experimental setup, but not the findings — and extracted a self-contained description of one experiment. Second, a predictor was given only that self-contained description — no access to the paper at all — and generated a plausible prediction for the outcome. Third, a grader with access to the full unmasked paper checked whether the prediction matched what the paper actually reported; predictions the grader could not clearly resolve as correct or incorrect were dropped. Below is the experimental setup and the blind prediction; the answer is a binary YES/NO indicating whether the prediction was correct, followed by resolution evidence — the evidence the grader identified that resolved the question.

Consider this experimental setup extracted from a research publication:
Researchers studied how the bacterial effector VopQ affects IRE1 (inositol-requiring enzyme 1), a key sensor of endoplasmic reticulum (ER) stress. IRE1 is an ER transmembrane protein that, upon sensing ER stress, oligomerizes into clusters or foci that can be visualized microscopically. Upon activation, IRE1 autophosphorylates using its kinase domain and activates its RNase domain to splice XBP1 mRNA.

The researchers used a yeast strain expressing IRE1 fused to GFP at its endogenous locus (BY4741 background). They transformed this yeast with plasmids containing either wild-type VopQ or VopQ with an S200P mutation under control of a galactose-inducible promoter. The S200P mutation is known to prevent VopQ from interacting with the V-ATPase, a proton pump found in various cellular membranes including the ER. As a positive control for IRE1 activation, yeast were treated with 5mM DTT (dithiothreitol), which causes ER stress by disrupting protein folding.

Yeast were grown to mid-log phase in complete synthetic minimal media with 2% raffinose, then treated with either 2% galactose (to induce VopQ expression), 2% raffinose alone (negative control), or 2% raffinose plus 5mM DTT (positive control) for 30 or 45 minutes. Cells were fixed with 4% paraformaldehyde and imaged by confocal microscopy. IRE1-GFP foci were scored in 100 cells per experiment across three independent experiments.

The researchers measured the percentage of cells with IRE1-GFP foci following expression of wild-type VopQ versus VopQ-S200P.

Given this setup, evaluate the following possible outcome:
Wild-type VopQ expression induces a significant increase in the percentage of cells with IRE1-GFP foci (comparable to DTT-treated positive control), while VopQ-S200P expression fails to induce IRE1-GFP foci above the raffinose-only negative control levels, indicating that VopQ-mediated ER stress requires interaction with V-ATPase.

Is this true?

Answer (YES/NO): NO